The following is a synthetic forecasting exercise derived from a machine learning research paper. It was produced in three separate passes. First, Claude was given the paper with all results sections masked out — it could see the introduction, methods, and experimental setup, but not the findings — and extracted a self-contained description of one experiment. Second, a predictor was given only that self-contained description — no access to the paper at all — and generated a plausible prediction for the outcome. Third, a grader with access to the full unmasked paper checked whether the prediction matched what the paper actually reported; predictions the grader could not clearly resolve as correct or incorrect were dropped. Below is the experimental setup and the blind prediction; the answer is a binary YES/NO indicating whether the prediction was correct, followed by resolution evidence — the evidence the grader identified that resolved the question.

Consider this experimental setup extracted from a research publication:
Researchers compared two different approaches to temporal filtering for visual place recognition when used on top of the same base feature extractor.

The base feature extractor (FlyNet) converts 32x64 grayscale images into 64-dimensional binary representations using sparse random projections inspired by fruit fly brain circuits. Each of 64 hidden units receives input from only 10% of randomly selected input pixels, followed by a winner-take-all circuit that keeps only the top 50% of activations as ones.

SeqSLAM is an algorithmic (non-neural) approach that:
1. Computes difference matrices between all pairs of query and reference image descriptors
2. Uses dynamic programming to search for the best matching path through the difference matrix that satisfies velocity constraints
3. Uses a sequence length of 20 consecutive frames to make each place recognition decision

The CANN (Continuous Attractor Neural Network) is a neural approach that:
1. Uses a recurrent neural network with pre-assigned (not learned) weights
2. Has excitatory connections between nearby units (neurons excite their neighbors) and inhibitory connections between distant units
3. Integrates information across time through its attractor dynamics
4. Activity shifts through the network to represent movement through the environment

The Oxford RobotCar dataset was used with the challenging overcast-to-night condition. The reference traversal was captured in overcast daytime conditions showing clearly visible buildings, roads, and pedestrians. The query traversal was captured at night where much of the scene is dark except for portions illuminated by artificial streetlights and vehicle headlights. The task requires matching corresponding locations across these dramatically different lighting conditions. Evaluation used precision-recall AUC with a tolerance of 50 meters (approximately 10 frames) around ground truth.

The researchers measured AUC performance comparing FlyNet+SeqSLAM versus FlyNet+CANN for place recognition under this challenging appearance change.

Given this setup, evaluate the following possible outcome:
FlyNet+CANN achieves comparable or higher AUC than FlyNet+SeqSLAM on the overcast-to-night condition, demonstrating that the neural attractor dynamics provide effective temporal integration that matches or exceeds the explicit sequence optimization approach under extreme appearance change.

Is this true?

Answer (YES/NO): YES